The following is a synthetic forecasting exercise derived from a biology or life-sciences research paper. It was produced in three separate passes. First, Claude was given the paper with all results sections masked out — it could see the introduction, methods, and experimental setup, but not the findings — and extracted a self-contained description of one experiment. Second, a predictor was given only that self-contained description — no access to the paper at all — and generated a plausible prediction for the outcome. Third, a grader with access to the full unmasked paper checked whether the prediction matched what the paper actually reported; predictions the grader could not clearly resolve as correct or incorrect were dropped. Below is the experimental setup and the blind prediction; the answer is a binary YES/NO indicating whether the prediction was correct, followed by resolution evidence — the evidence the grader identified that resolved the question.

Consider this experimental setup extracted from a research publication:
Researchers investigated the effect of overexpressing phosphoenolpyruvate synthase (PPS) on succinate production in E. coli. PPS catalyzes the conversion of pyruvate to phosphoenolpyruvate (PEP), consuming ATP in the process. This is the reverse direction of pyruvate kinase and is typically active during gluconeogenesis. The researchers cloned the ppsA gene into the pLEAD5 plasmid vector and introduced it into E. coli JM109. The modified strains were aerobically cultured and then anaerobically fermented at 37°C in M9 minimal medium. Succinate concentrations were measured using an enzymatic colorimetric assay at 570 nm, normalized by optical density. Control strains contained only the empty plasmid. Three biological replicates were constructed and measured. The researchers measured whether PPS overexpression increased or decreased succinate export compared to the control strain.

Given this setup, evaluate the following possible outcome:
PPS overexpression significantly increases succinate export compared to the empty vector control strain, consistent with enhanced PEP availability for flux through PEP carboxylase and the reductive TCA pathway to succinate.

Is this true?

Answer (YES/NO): NO